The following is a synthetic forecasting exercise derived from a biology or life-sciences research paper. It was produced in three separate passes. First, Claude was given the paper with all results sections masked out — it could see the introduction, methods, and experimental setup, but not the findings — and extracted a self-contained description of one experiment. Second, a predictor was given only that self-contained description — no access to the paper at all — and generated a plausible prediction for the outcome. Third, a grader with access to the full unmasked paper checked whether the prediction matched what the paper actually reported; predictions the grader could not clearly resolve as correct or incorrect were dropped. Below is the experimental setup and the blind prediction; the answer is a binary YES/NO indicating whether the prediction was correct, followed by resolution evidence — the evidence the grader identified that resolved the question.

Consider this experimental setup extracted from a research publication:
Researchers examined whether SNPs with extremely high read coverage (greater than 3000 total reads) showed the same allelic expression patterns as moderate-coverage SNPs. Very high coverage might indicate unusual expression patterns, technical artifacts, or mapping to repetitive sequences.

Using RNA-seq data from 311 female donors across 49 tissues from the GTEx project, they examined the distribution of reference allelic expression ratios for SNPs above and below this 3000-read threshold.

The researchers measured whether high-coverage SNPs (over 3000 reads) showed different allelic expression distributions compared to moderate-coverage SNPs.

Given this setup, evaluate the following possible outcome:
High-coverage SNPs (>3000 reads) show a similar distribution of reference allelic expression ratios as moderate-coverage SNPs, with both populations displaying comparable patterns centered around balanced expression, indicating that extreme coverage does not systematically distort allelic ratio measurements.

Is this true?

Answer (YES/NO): NO